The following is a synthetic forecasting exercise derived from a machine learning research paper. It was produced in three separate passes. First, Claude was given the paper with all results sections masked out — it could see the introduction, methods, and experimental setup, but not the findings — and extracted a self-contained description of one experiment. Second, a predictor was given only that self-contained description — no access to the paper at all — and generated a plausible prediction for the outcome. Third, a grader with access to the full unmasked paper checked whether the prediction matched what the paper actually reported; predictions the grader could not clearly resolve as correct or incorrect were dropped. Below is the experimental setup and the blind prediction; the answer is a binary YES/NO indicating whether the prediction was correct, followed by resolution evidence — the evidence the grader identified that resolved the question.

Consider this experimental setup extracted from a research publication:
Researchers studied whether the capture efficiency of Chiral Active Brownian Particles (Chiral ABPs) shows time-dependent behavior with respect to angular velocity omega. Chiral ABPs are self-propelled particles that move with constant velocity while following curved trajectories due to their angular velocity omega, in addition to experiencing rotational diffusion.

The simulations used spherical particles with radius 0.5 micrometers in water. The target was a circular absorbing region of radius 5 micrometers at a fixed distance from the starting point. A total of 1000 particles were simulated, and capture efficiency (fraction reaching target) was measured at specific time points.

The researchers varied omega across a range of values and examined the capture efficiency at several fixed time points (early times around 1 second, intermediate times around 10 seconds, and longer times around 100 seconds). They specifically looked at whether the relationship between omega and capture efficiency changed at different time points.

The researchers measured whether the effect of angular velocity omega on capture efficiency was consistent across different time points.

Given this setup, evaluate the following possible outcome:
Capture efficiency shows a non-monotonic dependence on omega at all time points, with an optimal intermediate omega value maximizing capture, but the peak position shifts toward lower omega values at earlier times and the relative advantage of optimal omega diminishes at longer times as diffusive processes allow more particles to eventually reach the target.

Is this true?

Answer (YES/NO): NO